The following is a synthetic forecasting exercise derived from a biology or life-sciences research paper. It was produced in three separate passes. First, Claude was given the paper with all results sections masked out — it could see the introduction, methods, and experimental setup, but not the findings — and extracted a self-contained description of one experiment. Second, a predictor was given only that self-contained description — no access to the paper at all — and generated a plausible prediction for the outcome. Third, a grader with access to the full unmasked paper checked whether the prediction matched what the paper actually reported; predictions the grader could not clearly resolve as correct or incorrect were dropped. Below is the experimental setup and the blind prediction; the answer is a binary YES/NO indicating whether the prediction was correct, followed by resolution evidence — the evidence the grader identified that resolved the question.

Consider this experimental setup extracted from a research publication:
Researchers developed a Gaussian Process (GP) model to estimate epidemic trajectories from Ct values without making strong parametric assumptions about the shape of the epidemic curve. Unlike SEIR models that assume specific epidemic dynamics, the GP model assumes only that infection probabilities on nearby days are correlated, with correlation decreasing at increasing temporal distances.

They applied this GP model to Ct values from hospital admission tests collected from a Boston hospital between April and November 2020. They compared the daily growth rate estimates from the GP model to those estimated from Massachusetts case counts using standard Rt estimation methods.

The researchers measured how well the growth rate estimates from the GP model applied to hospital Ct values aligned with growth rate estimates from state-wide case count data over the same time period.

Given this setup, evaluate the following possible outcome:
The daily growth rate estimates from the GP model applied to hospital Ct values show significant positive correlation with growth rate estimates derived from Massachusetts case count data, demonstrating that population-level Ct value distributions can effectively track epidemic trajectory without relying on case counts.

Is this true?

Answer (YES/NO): YES